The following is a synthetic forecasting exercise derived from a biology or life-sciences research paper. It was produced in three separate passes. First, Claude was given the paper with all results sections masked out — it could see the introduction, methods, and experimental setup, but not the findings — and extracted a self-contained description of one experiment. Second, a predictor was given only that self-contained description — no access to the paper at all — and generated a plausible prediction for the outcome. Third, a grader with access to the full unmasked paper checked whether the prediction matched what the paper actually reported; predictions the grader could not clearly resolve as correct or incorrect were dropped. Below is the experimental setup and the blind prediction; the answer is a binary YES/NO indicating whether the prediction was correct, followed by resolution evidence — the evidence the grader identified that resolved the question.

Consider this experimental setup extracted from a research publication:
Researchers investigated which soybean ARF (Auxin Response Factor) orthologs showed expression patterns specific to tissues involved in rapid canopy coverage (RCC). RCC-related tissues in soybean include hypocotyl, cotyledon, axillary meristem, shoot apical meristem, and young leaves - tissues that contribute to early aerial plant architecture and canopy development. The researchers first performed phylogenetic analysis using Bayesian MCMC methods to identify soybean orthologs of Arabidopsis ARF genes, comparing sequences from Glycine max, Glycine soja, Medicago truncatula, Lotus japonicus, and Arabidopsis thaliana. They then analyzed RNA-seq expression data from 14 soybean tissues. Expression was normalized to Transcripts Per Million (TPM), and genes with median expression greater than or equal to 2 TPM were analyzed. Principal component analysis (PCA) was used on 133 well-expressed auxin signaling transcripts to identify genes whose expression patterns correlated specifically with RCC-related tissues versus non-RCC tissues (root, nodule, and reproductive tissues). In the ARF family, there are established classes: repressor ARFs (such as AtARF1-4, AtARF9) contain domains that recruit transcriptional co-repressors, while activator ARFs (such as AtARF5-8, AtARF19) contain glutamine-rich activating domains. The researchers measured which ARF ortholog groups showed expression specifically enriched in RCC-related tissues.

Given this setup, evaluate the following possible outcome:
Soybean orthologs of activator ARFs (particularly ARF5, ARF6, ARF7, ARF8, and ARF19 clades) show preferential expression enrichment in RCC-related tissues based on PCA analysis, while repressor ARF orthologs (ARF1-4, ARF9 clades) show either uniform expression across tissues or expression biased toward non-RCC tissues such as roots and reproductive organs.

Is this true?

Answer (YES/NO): NO